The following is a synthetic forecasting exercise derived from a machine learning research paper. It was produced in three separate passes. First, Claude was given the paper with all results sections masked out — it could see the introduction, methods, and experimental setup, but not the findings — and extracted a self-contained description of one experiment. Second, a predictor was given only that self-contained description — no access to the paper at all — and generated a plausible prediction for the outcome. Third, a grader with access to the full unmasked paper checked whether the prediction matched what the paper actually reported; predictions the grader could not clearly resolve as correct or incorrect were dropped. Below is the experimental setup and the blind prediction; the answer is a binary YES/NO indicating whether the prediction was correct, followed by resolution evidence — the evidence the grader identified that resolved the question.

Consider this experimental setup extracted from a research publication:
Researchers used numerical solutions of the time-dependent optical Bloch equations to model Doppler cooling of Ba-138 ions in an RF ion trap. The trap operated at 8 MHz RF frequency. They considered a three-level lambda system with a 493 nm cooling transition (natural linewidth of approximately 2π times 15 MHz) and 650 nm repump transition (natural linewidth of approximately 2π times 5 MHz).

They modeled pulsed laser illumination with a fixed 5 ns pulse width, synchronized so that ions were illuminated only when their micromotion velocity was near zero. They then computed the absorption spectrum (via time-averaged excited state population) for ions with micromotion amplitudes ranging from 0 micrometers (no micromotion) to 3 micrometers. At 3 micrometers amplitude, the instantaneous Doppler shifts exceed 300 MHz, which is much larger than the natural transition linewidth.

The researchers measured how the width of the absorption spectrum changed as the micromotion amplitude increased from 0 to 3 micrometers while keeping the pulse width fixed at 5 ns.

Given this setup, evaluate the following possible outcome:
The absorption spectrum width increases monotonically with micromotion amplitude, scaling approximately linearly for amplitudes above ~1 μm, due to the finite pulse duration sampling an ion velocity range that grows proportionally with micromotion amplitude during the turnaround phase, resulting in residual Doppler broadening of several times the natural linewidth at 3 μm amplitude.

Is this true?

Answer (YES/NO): NO